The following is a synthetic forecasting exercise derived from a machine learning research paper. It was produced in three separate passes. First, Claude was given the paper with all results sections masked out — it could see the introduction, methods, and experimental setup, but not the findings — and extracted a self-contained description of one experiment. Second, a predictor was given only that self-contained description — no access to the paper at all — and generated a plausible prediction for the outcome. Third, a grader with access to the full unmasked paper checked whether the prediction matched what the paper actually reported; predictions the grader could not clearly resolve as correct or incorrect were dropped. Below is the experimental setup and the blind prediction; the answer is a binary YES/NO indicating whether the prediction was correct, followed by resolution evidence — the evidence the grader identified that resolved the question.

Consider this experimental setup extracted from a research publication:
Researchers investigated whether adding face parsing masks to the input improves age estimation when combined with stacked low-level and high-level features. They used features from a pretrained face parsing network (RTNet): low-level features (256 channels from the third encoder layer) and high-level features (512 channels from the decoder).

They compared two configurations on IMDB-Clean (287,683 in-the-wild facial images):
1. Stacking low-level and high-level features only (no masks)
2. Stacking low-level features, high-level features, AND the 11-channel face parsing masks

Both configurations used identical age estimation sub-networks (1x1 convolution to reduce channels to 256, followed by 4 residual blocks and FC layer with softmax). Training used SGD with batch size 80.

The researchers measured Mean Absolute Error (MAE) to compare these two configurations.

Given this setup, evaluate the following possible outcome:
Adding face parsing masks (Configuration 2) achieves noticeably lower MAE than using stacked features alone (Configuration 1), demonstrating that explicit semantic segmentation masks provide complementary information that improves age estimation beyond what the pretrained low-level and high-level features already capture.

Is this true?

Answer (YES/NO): NO